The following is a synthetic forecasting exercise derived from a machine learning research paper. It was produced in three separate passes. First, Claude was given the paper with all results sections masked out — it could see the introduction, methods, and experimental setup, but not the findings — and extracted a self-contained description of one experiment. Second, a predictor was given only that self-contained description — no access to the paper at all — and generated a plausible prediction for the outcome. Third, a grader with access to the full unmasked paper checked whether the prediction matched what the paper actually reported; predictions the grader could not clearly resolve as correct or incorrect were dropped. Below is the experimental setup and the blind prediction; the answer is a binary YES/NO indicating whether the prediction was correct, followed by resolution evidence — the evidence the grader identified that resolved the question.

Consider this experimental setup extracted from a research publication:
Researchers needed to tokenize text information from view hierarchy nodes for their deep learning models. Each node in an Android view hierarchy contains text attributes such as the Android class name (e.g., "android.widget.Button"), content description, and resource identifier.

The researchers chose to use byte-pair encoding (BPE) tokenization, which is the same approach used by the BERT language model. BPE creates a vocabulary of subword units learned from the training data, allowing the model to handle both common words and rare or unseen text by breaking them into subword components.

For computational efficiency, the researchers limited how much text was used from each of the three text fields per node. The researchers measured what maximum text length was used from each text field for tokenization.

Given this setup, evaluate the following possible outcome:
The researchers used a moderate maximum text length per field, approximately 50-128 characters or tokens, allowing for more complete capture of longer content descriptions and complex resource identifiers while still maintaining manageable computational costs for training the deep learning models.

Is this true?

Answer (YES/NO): NO